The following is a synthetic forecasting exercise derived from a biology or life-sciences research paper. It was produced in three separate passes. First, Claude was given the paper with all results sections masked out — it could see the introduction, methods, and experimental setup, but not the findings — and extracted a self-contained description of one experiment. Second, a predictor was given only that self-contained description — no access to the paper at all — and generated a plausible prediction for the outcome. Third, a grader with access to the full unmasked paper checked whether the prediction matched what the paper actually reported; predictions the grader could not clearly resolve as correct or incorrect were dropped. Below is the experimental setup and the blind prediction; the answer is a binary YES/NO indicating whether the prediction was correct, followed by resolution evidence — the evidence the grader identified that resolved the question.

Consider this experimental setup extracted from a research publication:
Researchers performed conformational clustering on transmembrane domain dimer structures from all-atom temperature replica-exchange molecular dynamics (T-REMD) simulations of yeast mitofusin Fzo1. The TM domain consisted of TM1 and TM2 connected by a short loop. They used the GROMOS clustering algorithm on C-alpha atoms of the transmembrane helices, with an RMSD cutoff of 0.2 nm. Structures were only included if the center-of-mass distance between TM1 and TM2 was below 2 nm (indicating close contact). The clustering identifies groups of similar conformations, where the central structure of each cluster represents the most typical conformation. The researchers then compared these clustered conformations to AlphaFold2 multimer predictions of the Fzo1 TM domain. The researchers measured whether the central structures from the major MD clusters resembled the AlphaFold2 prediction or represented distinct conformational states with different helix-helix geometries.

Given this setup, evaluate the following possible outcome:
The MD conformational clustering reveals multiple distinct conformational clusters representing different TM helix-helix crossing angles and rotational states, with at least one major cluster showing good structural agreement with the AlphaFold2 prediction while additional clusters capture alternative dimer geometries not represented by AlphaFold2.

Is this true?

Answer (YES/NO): YES